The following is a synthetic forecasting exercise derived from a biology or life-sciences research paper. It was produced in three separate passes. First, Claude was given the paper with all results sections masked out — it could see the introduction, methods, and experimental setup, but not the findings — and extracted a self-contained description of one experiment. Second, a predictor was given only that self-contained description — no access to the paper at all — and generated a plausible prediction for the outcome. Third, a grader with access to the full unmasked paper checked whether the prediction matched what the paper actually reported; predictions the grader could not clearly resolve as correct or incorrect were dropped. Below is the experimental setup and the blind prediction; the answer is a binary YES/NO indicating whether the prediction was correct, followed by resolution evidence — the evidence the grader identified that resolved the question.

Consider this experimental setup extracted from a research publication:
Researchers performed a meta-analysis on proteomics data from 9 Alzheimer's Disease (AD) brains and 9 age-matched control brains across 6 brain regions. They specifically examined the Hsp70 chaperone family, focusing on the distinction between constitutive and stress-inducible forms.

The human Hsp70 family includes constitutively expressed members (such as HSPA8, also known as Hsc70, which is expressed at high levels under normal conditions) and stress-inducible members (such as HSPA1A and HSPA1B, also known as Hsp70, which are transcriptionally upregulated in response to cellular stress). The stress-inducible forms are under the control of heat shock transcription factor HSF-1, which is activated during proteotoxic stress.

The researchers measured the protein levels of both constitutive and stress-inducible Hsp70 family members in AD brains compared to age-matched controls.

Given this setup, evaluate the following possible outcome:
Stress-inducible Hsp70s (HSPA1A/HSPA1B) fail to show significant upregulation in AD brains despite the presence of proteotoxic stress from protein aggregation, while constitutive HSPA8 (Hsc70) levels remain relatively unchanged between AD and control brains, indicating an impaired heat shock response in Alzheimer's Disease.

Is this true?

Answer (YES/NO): NO